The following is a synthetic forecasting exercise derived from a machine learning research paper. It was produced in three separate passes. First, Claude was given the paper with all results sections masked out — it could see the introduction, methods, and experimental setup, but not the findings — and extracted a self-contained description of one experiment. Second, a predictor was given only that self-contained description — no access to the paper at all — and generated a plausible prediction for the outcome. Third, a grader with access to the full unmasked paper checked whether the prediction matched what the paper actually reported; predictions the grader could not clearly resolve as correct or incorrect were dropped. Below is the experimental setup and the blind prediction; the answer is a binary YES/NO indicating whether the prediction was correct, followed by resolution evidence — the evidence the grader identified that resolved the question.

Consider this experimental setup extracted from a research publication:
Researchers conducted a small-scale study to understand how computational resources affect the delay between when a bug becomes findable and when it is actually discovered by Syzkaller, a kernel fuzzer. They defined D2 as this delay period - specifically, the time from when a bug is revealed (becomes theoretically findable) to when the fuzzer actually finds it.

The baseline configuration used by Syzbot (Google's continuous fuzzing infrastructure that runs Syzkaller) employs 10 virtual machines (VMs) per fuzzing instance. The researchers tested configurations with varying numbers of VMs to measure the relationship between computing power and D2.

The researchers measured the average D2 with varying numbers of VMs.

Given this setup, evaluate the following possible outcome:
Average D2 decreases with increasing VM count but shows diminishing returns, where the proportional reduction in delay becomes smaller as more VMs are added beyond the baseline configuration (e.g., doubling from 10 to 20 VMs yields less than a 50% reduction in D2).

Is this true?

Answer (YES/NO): NO